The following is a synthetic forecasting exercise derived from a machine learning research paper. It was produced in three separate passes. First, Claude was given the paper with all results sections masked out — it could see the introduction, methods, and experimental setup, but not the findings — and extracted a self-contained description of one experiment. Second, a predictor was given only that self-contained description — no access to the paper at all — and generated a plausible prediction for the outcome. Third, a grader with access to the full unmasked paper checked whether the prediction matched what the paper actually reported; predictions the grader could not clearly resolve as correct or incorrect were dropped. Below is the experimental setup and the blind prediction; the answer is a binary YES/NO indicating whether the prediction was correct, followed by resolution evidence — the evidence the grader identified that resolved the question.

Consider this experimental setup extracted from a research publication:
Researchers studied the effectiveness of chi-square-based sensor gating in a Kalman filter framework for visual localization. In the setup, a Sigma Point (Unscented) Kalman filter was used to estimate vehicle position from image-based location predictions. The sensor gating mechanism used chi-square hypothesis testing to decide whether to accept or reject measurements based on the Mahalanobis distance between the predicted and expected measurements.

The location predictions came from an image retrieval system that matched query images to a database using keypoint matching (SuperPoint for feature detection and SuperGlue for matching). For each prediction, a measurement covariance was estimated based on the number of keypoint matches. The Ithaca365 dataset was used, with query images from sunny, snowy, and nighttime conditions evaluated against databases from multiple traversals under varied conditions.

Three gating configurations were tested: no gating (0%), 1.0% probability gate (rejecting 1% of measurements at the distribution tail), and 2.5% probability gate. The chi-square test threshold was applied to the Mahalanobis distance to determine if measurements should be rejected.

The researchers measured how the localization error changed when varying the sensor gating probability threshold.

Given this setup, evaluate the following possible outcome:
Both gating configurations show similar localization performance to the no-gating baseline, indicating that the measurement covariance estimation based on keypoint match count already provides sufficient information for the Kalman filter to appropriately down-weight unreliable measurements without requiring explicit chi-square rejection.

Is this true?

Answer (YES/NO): NO